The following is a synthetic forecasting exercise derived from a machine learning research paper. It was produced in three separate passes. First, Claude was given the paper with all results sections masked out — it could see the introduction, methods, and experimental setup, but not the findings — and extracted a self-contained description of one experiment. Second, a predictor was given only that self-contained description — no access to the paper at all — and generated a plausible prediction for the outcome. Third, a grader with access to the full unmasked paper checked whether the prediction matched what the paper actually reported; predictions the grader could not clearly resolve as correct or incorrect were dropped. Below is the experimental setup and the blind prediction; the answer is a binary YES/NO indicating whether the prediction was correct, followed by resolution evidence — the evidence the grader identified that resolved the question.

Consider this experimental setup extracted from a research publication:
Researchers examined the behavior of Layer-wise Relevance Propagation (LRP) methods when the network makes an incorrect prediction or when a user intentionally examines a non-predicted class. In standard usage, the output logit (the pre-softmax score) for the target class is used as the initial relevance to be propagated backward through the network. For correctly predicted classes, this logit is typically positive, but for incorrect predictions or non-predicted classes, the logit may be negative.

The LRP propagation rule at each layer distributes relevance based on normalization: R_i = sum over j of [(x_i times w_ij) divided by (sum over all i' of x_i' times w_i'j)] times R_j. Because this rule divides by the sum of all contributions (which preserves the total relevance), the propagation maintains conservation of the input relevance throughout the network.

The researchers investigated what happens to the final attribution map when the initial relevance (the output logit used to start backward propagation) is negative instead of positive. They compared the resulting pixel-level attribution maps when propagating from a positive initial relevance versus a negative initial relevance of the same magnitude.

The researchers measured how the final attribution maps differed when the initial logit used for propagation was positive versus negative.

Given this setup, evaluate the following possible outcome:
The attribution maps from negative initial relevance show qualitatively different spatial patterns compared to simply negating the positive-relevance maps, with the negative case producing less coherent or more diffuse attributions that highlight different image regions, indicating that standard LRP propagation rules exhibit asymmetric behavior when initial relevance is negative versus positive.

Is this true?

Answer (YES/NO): NO